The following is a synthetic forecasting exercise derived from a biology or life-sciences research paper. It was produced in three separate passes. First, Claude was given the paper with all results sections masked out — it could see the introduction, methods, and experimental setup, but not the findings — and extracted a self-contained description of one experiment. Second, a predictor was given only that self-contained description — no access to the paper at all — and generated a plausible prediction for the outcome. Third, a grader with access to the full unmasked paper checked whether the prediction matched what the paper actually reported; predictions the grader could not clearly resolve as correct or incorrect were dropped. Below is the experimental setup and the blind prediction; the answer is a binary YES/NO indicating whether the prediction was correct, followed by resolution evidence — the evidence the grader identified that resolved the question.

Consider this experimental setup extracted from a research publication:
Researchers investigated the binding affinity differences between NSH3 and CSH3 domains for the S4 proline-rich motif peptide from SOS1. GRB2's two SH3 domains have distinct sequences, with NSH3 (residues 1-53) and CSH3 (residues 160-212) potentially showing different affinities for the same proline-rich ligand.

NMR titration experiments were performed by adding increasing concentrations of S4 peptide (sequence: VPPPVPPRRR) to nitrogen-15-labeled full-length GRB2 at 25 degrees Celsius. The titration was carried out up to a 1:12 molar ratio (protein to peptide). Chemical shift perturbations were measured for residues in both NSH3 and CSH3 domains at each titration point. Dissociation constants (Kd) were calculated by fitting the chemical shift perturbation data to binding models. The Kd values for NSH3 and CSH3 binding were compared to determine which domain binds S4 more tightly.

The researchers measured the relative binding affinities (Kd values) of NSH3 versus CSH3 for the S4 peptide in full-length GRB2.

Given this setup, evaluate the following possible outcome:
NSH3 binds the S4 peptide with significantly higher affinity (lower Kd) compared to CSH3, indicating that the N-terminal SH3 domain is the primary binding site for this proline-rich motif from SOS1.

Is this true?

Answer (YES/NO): YES